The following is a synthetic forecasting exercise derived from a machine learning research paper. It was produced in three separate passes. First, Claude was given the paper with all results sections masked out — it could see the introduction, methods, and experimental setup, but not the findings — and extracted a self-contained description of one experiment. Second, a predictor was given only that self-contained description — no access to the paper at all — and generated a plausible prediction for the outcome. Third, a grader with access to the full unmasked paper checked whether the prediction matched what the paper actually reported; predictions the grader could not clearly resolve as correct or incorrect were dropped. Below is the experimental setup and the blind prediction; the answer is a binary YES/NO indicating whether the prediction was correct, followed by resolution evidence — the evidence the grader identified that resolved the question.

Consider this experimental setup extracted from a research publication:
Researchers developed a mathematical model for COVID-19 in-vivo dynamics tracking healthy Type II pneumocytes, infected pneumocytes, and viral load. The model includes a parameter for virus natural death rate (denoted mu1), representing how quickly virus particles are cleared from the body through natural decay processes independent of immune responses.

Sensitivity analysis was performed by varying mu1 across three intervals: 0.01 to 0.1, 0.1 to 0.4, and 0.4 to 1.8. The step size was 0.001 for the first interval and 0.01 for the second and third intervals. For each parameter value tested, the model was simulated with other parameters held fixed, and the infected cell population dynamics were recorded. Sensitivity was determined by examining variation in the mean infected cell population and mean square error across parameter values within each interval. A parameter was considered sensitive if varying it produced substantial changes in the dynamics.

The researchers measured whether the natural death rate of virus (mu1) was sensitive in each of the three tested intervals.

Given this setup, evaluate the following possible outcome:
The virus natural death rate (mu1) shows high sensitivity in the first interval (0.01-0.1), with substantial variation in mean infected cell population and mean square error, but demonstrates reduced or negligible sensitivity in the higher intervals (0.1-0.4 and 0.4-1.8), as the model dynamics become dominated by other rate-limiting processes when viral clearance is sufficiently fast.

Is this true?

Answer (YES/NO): NO